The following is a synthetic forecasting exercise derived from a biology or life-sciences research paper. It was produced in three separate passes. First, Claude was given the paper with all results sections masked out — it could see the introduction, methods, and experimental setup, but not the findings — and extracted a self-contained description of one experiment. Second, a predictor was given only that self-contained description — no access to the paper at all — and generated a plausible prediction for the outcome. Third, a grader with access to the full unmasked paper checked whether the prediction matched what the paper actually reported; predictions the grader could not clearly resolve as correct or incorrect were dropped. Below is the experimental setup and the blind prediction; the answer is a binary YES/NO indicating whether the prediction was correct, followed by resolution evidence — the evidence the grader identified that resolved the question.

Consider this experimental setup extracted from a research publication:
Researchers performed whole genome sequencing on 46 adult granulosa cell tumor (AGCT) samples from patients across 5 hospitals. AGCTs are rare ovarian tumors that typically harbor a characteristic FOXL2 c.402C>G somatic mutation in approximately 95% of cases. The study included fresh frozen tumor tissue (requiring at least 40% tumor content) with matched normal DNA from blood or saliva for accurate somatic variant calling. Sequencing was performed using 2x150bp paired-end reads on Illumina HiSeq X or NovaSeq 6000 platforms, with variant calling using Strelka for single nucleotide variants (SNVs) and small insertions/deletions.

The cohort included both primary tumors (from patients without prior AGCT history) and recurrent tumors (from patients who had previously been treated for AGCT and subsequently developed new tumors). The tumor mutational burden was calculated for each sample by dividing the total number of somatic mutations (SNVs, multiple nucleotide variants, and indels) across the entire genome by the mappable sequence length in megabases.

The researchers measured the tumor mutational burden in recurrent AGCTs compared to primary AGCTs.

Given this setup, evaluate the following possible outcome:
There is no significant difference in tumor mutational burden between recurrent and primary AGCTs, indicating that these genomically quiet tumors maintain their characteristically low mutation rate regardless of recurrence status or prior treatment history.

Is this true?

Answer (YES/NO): NO